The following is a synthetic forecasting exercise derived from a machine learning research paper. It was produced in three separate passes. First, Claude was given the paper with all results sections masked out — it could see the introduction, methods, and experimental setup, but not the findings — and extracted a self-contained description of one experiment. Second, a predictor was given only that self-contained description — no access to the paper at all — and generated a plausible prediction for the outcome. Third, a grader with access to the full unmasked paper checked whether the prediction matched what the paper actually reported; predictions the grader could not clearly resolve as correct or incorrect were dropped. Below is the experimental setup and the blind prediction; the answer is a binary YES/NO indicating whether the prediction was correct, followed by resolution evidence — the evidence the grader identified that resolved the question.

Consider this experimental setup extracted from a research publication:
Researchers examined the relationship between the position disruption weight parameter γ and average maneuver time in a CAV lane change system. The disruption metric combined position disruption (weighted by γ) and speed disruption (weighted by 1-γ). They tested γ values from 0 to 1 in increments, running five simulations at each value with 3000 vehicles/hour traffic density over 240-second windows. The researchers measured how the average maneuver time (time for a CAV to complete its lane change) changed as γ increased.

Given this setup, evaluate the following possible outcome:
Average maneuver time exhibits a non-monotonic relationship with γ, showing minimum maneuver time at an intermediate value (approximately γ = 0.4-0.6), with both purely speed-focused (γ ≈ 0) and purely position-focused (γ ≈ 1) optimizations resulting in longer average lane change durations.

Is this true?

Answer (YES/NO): NO